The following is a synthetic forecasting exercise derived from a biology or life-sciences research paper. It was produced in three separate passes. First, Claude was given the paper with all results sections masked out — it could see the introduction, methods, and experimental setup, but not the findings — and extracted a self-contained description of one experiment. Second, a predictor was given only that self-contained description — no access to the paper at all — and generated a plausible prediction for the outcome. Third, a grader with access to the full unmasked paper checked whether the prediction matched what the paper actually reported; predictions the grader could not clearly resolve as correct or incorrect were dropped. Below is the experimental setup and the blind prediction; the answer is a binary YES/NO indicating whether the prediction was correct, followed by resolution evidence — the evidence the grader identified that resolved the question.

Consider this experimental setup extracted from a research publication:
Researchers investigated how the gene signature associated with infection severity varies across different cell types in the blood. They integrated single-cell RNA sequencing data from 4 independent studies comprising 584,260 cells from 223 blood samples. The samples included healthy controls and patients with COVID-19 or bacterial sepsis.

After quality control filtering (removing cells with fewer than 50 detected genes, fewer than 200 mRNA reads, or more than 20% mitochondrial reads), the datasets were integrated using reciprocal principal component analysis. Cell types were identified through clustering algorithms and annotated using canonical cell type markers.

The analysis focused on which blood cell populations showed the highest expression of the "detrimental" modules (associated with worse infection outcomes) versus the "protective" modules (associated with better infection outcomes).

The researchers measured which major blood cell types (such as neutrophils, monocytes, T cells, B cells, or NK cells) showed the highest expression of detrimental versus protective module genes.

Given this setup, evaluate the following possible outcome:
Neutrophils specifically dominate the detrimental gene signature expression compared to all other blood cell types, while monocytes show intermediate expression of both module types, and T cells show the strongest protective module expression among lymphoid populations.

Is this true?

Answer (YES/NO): NO